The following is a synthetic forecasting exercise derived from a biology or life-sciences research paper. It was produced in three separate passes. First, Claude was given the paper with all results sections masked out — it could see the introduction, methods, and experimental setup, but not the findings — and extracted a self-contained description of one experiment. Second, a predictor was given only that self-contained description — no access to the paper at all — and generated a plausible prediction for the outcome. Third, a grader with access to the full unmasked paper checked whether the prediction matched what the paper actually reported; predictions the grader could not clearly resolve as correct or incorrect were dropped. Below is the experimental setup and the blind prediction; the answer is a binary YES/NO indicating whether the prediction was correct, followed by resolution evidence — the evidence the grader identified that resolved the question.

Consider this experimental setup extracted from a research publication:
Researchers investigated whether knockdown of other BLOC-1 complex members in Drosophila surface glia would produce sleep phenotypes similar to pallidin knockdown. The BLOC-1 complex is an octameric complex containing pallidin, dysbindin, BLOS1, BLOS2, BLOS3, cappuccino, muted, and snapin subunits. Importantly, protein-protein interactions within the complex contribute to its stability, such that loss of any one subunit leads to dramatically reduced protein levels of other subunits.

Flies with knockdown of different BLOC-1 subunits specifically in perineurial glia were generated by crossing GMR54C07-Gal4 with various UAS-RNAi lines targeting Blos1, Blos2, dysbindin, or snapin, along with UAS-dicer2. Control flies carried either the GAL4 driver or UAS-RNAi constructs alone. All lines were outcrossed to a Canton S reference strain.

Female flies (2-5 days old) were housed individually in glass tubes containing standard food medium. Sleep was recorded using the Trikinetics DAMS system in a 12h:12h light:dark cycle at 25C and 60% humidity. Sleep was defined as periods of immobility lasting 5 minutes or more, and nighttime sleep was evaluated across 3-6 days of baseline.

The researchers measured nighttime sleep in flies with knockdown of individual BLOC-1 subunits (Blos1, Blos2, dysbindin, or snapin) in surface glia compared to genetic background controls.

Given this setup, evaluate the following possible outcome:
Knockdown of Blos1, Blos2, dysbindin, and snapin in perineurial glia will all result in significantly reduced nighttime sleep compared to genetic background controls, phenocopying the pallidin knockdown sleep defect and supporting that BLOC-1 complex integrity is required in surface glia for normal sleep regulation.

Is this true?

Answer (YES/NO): NO